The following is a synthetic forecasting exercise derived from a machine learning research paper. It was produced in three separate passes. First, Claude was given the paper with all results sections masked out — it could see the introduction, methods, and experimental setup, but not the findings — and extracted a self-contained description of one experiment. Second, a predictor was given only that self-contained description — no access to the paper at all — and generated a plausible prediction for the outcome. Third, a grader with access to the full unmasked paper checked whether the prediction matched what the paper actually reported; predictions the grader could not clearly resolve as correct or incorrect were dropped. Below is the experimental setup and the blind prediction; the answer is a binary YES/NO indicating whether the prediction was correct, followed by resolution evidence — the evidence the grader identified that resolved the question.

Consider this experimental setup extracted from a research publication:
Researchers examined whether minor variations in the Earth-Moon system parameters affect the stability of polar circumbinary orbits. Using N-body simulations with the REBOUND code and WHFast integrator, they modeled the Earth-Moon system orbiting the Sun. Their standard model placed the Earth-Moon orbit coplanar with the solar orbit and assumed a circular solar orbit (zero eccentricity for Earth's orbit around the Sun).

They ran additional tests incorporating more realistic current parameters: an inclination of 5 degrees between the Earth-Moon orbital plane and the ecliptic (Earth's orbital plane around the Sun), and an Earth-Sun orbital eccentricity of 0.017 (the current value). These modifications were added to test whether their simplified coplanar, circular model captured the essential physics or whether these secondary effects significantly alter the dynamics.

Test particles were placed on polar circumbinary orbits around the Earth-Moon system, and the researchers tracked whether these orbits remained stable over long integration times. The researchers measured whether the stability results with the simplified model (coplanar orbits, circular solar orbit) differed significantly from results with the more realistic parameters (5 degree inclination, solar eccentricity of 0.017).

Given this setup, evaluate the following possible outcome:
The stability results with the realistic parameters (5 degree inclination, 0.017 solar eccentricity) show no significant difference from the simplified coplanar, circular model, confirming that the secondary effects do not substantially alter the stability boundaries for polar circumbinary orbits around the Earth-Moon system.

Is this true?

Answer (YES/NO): YES